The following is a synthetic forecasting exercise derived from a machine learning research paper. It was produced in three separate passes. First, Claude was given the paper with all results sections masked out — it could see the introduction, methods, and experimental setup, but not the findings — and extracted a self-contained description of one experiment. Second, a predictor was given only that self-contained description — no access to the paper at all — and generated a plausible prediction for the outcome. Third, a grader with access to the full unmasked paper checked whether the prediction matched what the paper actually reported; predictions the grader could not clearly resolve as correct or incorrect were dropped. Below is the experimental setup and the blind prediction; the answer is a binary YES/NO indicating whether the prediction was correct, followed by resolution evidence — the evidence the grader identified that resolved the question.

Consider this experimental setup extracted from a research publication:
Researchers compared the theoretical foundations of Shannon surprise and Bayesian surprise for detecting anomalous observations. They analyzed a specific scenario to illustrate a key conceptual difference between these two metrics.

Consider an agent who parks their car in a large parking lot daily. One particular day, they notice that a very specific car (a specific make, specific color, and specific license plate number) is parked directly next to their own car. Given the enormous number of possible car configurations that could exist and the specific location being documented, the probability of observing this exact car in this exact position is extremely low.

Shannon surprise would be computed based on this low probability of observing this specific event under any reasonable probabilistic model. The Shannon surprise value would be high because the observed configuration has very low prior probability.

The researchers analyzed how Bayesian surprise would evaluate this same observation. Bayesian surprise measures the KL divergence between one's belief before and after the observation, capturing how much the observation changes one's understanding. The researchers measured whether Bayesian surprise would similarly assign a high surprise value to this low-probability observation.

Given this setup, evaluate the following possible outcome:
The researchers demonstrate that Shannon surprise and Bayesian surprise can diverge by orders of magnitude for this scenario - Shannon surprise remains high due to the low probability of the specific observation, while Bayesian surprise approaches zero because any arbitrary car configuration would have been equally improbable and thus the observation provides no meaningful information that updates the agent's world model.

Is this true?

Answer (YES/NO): NO